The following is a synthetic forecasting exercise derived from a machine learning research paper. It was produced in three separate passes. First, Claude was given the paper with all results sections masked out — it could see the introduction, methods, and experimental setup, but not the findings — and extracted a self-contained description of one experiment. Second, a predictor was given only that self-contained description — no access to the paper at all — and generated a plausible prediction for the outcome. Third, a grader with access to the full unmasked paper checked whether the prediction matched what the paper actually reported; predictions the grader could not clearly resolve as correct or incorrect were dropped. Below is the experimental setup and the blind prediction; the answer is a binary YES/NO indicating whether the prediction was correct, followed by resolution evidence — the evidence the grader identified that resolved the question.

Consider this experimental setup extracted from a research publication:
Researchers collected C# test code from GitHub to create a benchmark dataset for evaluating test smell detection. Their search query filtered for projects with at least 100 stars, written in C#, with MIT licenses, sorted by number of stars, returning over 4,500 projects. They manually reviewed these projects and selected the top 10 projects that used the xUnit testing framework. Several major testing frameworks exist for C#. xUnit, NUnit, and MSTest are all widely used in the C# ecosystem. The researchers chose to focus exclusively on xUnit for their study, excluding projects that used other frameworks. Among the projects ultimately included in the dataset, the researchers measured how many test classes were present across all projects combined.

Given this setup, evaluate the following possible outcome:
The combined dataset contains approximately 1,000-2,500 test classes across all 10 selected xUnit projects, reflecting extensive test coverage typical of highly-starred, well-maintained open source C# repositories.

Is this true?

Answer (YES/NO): NO